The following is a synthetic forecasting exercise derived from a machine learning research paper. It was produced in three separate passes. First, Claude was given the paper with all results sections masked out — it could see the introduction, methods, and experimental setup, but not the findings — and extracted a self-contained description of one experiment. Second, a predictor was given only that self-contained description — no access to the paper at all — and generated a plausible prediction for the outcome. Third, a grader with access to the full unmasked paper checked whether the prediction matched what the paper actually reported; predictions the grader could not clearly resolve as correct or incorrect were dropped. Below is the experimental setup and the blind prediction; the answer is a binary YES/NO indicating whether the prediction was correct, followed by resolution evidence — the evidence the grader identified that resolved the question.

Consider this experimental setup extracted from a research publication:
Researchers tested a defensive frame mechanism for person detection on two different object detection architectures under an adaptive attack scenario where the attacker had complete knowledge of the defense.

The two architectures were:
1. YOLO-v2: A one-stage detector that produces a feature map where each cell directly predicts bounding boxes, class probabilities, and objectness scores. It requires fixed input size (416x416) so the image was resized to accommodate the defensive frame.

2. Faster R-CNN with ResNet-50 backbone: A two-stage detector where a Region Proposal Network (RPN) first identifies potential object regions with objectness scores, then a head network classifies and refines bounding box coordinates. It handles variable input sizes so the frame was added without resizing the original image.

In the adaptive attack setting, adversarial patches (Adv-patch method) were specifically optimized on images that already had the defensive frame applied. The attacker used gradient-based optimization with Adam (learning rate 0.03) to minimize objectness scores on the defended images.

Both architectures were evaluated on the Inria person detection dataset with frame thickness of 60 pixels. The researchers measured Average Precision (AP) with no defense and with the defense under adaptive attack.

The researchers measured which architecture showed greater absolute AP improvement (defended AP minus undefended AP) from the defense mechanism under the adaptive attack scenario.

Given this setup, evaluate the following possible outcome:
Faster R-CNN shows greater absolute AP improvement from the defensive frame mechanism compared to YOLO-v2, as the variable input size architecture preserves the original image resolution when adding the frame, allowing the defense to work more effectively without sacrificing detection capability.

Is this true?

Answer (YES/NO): NO